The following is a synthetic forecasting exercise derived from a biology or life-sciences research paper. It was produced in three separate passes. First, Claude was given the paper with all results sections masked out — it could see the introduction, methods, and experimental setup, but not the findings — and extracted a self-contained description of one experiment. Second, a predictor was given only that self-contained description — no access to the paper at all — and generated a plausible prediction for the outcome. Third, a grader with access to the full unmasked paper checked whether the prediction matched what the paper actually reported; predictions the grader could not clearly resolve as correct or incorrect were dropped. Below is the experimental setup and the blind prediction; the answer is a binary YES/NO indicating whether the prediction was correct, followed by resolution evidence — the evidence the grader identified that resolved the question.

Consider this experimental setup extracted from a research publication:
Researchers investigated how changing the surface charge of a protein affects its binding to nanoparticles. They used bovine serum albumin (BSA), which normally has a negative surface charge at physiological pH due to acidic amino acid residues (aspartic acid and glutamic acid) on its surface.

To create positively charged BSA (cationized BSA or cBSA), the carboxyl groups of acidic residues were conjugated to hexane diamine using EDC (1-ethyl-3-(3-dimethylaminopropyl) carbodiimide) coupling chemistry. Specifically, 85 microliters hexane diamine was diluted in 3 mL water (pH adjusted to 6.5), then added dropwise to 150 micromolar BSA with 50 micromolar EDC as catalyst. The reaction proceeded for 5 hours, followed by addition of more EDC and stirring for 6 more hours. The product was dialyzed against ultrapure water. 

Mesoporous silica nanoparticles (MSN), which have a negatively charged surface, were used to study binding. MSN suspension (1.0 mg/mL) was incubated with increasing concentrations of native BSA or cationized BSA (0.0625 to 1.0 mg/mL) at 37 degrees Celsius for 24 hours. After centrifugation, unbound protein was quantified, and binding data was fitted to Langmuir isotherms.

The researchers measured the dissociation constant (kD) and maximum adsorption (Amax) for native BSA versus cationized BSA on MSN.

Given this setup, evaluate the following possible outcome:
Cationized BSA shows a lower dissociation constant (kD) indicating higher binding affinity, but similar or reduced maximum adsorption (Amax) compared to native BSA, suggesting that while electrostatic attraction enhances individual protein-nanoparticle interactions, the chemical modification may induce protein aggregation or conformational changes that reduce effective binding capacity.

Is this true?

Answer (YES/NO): NO